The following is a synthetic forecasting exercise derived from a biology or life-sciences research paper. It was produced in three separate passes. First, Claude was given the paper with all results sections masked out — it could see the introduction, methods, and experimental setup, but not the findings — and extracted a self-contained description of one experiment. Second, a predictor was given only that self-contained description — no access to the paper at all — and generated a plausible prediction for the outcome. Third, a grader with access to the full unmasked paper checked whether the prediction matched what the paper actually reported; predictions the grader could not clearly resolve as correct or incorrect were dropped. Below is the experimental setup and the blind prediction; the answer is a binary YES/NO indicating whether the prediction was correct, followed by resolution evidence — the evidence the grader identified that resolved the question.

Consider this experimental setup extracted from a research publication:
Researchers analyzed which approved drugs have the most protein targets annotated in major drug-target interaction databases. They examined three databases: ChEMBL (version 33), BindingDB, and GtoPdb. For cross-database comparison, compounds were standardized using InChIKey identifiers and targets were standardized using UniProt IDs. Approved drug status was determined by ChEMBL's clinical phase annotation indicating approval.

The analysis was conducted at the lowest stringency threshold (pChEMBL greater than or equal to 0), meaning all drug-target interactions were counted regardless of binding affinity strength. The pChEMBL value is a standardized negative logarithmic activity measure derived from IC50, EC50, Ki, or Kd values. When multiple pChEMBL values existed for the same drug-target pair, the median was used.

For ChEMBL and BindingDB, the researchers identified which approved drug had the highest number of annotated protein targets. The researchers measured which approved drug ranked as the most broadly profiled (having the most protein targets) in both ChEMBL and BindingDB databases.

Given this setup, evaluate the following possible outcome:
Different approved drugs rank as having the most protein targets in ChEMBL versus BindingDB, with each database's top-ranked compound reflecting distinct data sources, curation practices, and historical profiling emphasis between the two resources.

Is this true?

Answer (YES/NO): NO